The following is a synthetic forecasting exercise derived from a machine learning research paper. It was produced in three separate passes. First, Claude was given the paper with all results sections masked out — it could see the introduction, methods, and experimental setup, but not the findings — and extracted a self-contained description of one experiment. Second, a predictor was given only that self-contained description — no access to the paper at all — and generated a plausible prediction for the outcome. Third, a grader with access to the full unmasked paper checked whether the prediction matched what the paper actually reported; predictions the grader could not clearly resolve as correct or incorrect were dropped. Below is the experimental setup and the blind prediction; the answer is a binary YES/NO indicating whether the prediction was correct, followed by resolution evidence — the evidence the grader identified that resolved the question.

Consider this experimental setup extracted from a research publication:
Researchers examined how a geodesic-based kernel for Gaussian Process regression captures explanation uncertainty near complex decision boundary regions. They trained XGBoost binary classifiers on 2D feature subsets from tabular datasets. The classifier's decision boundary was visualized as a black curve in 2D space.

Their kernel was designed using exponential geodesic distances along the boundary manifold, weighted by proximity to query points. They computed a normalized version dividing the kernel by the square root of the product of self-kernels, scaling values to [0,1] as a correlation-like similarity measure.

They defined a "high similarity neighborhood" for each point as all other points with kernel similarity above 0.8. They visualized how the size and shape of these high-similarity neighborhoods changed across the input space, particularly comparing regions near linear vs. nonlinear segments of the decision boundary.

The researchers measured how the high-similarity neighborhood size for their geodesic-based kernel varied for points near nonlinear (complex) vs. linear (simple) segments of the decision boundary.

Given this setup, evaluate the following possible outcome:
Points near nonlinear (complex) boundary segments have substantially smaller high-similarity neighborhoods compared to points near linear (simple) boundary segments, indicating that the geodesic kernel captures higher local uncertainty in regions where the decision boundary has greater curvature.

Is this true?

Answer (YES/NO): YES